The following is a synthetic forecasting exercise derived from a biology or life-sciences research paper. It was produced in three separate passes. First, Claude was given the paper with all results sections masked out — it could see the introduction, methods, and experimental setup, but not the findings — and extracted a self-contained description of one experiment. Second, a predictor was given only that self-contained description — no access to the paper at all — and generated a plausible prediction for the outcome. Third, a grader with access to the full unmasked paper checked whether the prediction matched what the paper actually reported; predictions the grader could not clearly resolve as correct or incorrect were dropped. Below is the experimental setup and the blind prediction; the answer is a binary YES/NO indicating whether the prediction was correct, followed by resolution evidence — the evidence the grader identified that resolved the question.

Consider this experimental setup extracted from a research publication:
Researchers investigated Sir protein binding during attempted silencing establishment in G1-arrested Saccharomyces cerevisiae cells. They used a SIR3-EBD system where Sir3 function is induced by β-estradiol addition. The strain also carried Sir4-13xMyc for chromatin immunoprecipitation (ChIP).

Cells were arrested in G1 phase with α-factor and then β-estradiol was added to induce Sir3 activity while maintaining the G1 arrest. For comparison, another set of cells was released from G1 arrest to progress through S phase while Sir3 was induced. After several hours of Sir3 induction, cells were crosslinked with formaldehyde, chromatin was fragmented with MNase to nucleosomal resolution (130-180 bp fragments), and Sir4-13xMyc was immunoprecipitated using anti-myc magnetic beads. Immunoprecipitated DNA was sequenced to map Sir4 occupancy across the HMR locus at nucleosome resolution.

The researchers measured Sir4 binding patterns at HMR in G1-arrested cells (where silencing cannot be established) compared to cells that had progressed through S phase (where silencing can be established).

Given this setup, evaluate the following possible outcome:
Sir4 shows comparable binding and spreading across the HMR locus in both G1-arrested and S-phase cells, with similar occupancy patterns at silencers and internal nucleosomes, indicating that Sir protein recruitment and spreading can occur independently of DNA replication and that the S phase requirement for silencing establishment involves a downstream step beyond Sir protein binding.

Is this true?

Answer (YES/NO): NO